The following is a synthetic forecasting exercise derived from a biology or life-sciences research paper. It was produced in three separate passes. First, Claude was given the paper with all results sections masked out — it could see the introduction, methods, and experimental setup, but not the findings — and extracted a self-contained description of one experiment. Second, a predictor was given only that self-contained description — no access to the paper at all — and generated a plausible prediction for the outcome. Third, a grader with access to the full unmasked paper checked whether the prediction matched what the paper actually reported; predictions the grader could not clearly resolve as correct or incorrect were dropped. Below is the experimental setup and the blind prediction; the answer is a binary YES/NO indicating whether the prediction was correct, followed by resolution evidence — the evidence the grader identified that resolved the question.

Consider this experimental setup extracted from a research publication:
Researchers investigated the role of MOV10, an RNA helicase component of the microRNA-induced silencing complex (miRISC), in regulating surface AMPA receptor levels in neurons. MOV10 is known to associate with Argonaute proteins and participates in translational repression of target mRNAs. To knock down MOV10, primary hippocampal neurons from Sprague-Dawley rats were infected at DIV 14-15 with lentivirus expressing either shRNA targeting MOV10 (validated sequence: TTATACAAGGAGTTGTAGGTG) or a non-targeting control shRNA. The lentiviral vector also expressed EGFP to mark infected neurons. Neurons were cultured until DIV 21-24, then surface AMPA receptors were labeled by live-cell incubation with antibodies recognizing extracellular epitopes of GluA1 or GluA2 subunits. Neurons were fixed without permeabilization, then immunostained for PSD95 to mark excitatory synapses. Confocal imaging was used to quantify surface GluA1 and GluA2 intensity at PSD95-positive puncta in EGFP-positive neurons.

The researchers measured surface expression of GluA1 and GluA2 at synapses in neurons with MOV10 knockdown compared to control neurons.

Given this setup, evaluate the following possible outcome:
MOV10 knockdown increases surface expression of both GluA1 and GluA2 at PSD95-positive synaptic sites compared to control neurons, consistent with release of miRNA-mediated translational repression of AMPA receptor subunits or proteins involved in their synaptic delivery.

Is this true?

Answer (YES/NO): NO